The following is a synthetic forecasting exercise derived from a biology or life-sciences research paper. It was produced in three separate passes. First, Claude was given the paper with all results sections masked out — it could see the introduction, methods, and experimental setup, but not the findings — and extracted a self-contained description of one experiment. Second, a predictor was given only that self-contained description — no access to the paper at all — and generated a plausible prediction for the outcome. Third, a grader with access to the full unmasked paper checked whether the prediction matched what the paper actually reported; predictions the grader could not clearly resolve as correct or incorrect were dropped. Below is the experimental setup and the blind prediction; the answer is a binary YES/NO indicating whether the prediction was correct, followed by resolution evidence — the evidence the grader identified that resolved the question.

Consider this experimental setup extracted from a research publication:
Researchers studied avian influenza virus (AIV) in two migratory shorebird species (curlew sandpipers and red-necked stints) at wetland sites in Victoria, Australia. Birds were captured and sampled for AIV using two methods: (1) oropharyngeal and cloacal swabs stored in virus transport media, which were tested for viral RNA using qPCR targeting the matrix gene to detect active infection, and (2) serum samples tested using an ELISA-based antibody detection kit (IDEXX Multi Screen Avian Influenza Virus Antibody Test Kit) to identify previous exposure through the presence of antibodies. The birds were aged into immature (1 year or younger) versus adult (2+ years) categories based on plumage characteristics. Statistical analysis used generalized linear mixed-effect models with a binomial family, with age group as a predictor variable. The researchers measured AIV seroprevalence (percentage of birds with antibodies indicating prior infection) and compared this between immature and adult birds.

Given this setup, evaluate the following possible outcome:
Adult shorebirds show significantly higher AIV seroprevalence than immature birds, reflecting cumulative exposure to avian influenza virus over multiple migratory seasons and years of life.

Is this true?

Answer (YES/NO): YES